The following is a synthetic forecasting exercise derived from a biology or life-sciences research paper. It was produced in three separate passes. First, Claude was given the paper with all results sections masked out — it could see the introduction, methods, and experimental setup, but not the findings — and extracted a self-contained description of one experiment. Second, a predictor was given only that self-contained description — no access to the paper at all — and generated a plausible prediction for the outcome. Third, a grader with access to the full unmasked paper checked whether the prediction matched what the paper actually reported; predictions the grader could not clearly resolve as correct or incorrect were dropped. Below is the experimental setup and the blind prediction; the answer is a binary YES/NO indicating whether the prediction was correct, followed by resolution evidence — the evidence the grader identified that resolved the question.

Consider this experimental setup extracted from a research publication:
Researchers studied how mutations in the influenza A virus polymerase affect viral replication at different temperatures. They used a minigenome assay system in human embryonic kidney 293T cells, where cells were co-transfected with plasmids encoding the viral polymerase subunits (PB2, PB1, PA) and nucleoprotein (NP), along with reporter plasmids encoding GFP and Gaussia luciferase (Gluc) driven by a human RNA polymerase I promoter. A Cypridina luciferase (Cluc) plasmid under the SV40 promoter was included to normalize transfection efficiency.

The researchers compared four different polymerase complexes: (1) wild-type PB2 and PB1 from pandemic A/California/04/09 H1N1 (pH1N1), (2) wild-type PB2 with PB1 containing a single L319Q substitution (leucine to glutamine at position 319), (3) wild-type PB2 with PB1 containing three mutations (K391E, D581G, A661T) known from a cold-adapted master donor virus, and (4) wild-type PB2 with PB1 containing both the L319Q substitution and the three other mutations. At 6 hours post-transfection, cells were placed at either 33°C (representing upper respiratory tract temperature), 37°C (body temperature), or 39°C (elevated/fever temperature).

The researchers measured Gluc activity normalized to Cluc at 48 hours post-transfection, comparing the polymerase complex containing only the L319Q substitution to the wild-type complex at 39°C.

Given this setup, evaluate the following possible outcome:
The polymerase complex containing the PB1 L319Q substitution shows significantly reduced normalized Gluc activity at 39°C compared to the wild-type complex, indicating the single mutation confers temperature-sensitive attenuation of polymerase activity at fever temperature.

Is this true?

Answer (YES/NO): YES